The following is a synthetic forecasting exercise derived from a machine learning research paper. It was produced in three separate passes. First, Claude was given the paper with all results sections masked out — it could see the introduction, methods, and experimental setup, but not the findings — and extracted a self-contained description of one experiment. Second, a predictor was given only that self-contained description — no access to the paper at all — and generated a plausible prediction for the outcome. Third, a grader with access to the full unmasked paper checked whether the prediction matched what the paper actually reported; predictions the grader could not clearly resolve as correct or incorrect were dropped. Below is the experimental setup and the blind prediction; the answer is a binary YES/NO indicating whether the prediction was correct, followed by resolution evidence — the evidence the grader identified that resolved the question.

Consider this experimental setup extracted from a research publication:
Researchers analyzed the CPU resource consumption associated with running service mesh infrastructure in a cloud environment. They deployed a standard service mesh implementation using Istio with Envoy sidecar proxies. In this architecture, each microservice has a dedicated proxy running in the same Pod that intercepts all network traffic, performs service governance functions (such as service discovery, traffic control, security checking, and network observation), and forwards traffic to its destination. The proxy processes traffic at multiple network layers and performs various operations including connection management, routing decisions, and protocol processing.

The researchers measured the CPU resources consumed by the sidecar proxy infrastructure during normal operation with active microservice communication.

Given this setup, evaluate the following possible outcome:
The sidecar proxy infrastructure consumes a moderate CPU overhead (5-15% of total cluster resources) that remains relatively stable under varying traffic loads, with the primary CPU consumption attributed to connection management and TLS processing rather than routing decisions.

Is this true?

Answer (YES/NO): NO